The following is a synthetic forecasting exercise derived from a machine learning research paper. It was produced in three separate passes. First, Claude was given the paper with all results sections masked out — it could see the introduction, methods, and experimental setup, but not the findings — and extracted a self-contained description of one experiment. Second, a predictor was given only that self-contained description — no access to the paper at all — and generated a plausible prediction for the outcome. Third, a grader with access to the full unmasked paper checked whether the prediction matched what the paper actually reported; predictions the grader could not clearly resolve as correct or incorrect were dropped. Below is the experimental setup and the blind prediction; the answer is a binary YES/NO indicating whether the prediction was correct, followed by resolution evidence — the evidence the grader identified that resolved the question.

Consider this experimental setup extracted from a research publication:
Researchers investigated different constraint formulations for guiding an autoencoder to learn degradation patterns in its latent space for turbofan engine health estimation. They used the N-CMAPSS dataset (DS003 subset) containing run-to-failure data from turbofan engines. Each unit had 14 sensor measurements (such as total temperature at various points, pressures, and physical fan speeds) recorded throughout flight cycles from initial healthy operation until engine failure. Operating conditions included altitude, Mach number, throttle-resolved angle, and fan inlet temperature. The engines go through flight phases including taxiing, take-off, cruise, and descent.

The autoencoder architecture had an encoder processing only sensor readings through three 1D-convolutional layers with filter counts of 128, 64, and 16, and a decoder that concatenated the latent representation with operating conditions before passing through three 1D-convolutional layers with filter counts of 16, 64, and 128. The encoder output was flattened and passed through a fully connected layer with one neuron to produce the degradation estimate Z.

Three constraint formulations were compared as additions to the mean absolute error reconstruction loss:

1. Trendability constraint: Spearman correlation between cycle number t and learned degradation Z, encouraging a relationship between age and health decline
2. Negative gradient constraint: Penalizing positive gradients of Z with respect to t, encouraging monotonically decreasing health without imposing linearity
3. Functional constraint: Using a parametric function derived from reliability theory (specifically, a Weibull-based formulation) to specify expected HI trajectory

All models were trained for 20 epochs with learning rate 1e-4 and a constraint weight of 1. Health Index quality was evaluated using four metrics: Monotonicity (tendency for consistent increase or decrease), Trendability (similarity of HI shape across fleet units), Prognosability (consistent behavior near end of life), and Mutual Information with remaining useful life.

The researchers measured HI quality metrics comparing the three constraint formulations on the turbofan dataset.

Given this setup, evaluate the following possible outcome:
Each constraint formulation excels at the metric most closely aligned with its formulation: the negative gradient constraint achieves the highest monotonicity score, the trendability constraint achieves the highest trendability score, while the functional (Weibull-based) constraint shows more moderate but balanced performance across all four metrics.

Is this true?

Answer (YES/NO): NO